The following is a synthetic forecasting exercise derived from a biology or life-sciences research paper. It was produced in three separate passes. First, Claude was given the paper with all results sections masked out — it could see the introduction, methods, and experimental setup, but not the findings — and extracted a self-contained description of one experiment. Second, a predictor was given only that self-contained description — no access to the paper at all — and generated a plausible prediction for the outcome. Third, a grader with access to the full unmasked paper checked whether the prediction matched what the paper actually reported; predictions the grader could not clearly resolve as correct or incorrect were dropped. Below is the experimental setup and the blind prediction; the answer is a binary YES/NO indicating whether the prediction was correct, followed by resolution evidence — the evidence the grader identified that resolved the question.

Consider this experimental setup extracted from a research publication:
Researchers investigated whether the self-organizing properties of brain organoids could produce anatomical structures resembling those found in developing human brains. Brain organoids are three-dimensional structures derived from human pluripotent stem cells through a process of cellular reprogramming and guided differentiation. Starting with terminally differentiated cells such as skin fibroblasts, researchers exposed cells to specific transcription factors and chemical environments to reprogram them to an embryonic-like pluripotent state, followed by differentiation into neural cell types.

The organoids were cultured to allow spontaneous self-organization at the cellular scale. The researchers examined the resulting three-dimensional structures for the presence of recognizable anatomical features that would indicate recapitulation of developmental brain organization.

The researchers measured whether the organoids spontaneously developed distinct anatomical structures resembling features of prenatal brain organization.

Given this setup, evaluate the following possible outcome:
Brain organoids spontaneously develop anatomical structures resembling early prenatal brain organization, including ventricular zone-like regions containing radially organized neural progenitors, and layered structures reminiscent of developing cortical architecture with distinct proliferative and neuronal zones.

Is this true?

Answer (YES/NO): NO